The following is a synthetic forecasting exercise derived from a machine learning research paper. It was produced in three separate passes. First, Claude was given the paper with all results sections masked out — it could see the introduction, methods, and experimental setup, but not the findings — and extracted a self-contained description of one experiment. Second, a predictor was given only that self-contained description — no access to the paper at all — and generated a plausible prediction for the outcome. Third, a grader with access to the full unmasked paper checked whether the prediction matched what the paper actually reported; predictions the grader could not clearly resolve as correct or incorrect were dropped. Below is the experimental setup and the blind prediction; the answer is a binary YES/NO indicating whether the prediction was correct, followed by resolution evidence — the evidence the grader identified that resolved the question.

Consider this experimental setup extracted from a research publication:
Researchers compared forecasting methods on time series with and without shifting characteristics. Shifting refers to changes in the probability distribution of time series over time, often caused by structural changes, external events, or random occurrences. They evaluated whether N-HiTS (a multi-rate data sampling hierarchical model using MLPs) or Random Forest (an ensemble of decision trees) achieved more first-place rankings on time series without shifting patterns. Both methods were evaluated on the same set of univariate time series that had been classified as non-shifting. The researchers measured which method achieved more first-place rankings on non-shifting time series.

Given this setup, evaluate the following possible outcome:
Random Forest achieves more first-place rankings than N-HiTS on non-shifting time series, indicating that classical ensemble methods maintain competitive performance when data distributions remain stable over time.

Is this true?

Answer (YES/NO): YES